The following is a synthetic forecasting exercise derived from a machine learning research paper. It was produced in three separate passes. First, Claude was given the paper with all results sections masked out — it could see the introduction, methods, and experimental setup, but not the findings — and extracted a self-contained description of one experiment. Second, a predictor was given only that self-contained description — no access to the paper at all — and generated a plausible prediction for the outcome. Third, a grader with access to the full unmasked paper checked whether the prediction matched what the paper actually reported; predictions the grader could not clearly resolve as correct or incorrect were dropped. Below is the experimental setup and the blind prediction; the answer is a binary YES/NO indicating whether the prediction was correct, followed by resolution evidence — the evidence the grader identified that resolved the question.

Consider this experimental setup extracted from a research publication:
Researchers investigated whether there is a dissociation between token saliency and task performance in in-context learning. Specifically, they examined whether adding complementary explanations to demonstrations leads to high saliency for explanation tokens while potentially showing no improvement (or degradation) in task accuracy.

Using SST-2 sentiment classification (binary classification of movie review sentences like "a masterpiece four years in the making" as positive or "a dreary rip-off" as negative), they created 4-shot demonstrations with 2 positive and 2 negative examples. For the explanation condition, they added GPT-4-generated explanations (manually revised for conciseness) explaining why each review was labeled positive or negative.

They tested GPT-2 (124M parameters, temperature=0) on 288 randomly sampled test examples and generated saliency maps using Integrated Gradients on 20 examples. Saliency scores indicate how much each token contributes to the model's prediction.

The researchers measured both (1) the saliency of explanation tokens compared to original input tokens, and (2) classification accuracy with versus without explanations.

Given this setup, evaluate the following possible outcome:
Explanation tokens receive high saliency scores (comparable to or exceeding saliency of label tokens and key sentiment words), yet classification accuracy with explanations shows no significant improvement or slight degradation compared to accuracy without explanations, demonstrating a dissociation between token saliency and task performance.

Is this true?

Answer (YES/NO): YES